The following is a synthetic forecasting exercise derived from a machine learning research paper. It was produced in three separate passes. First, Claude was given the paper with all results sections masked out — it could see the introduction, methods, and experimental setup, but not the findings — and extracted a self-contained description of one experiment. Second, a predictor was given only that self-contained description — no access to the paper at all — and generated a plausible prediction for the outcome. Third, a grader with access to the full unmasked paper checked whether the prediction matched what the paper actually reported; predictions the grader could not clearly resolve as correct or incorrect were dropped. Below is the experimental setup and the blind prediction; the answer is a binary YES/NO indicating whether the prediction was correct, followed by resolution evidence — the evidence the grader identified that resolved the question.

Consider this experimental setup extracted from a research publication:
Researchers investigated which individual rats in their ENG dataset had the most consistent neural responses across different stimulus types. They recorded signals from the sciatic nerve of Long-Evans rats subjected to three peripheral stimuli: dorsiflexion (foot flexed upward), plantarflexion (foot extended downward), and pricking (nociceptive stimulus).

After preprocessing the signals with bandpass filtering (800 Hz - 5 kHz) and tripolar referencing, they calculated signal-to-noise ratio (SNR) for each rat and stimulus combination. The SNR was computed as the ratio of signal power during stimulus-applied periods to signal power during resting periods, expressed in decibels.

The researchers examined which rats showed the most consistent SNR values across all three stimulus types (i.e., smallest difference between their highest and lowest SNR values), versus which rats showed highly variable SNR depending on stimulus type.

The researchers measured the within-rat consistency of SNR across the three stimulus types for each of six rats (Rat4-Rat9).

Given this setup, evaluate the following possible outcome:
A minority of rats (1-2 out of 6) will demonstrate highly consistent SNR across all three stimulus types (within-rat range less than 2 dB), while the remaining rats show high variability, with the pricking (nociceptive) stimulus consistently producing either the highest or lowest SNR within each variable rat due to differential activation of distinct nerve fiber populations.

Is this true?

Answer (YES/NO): NO